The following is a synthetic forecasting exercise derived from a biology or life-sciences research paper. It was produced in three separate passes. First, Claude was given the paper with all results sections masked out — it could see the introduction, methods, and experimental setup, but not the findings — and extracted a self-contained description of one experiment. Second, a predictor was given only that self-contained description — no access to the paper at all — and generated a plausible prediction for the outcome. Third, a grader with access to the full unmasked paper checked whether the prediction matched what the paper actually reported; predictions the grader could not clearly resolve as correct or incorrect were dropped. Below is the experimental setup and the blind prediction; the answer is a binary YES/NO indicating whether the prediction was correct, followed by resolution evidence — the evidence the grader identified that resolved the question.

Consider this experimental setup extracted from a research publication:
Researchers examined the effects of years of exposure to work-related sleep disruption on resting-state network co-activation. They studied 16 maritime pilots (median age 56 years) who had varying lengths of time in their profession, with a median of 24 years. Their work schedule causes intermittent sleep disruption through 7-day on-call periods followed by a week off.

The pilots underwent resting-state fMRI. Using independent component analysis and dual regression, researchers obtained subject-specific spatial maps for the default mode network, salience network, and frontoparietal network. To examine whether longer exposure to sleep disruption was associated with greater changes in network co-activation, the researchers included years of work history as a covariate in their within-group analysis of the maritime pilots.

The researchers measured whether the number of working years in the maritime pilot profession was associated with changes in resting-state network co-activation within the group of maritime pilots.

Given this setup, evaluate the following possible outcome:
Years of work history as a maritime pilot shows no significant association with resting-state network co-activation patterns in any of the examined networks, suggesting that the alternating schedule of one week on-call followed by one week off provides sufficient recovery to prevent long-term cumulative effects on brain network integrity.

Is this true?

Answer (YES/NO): YES